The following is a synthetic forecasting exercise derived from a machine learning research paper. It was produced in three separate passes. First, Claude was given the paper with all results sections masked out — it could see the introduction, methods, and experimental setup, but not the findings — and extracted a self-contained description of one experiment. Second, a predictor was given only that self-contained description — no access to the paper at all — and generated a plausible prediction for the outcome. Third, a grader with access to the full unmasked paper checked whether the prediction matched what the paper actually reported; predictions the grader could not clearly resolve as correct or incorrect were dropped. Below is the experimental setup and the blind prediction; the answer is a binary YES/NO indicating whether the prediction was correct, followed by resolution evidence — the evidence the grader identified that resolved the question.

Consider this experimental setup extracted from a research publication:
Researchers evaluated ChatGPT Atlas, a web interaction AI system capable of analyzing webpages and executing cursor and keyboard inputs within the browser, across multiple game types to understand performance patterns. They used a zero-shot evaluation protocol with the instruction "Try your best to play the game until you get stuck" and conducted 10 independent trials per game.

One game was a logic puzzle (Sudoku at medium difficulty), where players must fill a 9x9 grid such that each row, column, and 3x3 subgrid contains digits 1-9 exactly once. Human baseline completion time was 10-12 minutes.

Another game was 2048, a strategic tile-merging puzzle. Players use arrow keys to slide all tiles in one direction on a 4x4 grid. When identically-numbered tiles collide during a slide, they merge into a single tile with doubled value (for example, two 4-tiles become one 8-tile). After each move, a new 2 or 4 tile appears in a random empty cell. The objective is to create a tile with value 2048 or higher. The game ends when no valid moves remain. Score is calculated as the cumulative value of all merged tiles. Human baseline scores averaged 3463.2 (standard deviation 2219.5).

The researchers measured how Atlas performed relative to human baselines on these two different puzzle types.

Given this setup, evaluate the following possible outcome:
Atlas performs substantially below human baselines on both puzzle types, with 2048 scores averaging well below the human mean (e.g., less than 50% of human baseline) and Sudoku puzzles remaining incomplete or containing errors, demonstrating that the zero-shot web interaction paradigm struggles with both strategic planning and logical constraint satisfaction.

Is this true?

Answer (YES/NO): NO